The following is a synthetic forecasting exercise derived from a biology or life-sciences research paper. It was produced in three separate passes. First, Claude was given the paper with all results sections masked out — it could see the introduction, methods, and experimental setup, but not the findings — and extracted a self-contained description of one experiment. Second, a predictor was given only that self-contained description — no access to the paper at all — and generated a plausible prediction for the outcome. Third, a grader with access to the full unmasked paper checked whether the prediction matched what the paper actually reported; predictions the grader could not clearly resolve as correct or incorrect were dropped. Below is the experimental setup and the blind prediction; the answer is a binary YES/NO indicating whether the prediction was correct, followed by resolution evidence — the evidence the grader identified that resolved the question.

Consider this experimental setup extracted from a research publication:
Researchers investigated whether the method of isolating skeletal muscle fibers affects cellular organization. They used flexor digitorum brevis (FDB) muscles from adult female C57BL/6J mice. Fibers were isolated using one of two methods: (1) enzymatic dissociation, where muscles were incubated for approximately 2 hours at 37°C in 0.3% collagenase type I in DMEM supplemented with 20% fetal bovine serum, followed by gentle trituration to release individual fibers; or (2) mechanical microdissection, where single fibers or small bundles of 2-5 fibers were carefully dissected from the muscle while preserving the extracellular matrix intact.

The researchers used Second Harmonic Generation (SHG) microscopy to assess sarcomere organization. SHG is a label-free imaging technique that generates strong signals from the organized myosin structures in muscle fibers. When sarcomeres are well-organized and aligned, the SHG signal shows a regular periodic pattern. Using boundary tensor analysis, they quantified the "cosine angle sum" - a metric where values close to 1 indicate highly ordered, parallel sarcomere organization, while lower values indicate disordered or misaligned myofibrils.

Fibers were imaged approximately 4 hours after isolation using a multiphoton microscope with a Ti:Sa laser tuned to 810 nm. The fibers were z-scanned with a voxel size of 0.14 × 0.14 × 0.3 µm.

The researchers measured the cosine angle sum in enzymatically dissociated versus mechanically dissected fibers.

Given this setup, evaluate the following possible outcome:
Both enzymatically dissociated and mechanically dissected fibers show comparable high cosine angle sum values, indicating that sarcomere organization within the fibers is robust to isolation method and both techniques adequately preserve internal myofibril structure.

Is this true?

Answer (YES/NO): NO